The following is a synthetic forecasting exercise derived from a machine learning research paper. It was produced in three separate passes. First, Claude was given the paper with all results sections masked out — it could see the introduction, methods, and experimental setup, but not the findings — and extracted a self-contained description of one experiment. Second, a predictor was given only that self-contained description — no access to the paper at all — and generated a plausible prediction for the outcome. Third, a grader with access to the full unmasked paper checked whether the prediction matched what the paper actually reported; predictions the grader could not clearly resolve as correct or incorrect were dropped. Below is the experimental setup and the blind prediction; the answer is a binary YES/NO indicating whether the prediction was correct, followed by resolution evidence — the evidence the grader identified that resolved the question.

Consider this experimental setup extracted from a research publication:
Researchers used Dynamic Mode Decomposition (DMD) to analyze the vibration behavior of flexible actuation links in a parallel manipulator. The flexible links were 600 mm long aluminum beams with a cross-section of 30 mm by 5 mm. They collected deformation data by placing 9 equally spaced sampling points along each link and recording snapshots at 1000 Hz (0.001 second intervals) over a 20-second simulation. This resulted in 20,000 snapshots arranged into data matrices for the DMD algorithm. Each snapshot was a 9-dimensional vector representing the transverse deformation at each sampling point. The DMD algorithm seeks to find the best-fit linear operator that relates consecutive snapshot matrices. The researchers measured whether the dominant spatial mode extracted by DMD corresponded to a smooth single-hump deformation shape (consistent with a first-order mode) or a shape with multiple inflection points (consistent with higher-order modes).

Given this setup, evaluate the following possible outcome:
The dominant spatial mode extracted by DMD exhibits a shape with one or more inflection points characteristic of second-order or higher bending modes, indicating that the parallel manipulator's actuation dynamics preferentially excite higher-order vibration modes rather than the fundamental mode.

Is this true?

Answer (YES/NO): NO